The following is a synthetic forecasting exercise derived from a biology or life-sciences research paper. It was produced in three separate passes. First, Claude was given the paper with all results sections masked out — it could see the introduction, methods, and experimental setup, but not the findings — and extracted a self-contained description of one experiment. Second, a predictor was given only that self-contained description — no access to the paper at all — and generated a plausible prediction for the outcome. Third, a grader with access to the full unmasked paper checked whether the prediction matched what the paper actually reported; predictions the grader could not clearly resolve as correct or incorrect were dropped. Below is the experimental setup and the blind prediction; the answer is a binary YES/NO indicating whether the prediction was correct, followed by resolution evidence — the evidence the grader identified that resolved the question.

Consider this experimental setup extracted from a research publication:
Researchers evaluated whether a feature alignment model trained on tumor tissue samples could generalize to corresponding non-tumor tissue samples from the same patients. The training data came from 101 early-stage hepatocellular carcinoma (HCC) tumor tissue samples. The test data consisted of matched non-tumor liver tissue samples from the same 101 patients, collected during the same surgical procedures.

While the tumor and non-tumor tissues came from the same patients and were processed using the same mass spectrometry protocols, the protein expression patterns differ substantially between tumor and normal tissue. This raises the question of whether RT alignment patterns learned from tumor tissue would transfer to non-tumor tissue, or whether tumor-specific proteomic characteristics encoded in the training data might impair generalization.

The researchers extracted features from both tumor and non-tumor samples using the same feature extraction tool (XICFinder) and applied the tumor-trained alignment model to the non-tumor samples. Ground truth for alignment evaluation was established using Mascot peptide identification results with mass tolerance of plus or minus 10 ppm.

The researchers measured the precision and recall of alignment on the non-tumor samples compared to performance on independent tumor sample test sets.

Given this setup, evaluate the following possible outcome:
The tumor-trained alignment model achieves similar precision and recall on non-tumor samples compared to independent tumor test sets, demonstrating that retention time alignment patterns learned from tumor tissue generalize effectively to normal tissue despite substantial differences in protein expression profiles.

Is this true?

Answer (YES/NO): YES